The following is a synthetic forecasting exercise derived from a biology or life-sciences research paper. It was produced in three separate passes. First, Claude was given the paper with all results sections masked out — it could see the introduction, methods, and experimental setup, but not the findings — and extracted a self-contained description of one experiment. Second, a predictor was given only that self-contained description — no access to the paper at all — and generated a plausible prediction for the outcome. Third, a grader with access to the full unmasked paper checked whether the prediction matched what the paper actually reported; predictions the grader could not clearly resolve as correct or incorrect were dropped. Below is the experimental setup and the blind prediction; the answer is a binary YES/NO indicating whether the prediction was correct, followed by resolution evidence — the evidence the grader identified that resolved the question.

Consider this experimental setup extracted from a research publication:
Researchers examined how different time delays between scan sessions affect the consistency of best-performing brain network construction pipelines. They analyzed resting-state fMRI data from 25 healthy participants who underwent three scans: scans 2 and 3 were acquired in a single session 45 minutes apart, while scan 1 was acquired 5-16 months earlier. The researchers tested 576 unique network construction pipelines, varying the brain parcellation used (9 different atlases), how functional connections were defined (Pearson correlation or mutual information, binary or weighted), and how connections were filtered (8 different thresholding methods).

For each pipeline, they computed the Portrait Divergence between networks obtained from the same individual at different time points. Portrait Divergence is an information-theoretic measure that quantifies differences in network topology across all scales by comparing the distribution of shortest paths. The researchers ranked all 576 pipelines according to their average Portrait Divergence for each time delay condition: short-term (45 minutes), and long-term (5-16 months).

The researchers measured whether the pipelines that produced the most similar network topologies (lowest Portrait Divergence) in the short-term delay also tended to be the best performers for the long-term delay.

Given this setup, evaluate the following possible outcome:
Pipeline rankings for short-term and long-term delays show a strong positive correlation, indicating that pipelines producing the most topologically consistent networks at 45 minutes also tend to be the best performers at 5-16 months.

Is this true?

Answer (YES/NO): YES